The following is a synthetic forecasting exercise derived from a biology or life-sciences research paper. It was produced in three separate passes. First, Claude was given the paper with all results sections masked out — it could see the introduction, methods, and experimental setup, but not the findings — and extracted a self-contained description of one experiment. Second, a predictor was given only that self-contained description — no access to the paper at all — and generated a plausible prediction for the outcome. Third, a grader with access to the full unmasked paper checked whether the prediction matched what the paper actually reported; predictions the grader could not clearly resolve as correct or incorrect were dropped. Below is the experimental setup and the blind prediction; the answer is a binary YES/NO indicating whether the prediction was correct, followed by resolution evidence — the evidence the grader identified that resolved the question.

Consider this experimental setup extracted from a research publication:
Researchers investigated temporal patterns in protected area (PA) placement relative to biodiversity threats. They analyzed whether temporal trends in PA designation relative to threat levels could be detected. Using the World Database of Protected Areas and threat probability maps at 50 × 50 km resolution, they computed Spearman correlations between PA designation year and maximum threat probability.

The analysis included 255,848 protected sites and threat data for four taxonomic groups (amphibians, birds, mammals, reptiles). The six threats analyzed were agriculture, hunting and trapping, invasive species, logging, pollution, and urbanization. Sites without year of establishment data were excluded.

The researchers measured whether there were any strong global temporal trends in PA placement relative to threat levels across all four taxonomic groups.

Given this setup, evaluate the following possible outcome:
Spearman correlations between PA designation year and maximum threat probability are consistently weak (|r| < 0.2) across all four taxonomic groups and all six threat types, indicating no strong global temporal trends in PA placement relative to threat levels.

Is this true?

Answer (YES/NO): NO